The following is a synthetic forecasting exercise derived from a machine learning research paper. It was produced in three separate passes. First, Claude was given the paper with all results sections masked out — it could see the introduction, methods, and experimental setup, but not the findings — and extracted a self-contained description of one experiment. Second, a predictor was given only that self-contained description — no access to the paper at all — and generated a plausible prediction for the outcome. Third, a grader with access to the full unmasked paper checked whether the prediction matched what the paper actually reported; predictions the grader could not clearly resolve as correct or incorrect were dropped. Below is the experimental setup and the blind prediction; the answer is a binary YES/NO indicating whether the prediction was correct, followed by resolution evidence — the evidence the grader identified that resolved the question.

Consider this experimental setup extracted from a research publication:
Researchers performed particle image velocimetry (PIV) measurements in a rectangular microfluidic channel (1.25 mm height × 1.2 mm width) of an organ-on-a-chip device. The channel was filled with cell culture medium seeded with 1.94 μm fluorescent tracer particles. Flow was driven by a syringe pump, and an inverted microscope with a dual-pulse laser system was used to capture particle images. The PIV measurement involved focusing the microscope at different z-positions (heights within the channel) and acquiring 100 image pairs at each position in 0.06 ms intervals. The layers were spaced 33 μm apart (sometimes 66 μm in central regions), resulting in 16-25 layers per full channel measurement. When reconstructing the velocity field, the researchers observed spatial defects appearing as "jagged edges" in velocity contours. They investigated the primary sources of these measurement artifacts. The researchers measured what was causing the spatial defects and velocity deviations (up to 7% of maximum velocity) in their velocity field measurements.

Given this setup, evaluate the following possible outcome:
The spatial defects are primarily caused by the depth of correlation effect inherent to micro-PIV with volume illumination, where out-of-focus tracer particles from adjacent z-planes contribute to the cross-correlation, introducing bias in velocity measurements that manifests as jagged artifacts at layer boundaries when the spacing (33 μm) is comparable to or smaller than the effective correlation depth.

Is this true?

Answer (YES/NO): NO